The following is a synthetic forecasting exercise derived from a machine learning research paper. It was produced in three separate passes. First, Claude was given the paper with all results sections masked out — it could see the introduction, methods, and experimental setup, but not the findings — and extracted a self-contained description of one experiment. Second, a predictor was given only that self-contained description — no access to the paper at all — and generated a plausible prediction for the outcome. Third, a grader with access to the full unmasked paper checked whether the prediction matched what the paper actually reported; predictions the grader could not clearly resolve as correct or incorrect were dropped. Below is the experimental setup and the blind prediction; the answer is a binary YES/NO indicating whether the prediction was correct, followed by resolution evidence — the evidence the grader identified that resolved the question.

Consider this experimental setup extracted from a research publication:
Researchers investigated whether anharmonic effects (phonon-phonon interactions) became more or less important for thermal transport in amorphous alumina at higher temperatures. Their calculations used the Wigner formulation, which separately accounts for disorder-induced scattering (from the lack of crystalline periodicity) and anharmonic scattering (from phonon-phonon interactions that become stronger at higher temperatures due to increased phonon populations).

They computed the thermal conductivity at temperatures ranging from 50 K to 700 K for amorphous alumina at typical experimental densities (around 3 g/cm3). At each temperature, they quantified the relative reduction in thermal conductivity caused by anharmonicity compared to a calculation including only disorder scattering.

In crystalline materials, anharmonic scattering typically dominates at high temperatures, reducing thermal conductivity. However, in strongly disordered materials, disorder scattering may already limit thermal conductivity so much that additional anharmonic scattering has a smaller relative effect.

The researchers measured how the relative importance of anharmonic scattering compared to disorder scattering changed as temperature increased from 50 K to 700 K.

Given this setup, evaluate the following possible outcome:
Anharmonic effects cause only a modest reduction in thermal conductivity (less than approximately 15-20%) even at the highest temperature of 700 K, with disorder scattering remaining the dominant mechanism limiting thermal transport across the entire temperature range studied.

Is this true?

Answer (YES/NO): YES